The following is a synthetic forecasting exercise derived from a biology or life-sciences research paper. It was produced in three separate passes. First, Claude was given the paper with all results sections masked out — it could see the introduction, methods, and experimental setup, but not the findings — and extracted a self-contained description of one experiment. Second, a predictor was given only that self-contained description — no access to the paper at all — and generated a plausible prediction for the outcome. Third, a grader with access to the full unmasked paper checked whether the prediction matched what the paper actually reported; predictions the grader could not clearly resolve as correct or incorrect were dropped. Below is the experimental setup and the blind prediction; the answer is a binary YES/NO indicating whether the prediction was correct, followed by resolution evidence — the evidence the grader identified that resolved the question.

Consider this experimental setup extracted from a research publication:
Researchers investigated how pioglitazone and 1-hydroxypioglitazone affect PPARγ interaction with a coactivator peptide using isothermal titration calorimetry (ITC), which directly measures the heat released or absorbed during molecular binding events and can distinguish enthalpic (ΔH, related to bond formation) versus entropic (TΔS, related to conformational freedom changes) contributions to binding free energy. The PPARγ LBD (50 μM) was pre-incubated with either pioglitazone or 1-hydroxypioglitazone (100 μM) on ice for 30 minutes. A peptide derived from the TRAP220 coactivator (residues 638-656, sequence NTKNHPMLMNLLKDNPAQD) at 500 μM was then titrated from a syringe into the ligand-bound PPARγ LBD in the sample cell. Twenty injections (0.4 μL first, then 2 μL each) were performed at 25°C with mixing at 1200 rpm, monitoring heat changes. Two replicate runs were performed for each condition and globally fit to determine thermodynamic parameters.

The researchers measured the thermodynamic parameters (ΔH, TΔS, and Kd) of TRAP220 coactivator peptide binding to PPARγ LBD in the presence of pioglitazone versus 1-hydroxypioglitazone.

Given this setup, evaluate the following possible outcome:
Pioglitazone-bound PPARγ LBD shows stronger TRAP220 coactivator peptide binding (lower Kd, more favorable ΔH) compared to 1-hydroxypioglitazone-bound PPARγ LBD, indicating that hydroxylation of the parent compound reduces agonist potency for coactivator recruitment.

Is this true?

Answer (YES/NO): NO